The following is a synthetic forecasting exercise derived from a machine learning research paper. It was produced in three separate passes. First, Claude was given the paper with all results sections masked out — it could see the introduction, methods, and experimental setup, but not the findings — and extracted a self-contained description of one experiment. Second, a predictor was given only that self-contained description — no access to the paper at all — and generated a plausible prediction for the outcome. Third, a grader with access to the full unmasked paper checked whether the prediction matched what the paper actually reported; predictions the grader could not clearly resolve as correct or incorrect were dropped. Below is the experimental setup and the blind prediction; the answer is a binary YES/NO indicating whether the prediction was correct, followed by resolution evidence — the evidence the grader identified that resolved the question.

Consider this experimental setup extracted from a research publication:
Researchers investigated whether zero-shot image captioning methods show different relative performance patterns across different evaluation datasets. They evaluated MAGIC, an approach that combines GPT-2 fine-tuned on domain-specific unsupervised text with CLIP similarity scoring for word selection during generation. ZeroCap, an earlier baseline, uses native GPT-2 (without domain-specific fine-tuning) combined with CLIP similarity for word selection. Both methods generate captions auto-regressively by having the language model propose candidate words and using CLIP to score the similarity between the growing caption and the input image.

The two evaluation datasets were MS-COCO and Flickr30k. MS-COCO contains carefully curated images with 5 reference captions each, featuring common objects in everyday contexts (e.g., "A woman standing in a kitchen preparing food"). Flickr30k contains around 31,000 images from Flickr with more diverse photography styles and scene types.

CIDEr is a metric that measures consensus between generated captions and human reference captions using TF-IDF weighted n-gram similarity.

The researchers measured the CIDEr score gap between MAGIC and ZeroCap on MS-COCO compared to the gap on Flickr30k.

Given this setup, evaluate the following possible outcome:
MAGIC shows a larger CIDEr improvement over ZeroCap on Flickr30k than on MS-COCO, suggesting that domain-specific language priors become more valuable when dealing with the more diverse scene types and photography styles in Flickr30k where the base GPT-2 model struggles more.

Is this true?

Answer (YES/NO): NO